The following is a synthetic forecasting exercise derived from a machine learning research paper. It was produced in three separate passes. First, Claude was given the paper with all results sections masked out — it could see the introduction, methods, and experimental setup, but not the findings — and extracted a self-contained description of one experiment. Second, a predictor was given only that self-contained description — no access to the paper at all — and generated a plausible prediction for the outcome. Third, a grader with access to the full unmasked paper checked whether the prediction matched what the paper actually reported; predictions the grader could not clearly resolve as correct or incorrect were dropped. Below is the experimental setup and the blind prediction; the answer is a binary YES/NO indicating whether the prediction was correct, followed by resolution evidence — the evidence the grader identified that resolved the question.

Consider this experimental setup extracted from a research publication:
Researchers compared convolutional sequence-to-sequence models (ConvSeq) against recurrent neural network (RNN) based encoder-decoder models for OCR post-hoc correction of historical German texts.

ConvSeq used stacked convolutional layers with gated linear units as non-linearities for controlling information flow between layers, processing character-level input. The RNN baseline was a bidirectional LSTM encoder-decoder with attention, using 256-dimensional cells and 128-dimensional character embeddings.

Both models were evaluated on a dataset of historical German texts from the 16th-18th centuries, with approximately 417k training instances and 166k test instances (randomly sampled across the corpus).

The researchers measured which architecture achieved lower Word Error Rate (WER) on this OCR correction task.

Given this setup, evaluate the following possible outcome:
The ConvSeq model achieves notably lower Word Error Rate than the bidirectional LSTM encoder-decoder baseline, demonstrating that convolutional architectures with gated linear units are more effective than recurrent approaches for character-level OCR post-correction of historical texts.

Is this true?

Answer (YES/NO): NO